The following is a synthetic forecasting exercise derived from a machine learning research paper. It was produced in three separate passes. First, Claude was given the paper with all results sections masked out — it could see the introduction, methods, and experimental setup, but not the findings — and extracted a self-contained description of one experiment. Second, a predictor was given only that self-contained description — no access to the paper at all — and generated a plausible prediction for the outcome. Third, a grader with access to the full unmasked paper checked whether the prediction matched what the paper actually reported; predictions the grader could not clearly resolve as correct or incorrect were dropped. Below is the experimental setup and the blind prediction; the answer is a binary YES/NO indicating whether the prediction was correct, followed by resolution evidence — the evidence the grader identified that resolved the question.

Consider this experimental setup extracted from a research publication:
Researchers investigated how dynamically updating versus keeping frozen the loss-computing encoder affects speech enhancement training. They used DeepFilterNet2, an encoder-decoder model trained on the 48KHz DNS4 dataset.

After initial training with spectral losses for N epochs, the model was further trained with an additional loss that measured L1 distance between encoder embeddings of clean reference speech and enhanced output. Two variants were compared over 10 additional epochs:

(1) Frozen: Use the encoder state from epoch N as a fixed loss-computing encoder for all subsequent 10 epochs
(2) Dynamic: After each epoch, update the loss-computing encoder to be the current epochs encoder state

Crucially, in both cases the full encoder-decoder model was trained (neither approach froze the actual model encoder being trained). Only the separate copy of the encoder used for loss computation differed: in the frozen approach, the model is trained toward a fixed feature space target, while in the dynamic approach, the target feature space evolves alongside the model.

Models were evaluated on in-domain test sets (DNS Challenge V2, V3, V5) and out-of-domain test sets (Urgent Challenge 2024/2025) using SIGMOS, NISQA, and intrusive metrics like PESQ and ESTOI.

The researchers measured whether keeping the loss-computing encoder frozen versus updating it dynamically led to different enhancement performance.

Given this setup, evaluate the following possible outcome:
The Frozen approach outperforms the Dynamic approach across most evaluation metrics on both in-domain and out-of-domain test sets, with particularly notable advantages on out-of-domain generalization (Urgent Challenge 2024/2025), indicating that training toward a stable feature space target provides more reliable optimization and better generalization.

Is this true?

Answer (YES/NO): NO